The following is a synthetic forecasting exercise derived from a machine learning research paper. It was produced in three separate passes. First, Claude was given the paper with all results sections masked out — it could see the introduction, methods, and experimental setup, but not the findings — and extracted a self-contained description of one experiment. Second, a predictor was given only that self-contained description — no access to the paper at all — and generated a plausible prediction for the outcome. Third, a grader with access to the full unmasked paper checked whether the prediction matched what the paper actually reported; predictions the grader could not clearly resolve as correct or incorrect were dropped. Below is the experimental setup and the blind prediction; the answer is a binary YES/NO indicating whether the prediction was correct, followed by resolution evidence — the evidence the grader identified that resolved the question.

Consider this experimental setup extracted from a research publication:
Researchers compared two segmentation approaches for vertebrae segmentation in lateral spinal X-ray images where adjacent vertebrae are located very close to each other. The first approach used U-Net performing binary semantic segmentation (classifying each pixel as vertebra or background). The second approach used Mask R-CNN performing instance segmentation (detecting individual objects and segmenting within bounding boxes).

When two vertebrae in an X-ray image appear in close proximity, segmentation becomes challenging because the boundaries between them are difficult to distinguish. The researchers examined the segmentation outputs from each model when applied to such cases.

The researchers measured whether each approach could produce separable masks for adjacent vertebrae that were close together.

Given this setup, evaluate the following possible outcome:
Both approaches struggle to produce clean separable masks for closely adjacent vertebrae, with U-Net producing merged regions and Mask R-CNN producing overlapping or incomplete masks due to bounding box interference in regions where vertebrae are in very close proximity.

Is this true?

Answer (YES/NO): NO